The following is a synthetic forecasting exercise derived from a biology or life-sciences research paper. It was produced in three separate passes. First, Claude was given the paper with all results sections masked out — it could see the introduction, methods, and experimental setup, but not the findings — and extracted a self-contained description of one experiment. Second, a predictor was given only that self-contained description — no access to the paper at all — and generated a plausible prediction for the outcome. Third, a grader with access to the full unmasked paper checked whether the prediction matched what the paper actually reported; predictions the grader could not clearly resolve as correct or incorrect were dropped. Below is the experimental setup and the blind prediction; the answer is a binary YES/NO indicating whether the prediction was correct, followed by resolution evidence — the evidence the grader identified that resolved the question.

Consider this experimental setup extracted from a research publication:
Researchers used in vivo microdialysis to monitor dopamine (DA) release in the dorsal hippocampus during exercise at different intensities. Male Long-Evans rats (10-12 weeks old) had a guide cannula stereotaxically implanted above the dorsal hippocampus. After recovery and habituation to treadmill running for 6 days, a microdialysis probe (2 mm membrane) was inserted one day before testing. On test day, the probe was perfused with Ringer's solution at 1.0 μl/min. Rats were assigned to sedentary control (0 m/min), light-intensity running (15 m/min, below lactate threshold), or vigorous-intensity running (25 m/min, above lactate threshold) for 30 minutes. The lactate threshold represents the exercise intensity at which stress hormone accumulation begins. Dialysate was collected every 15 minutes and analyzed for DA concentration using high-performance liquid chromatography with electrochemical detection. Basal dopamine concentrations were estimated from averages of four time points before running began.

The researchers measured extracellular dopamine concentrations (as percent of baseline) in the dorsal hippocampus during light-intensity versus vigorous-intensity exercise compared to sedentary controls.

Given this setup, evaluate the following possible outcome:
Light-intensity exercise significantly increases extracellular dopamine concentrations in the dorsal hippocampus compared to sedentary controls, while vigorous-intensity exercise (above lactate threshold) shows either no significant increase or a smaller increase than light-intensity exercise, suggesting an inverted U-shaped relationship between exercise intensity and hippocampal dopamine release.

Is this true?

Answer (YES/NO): NO